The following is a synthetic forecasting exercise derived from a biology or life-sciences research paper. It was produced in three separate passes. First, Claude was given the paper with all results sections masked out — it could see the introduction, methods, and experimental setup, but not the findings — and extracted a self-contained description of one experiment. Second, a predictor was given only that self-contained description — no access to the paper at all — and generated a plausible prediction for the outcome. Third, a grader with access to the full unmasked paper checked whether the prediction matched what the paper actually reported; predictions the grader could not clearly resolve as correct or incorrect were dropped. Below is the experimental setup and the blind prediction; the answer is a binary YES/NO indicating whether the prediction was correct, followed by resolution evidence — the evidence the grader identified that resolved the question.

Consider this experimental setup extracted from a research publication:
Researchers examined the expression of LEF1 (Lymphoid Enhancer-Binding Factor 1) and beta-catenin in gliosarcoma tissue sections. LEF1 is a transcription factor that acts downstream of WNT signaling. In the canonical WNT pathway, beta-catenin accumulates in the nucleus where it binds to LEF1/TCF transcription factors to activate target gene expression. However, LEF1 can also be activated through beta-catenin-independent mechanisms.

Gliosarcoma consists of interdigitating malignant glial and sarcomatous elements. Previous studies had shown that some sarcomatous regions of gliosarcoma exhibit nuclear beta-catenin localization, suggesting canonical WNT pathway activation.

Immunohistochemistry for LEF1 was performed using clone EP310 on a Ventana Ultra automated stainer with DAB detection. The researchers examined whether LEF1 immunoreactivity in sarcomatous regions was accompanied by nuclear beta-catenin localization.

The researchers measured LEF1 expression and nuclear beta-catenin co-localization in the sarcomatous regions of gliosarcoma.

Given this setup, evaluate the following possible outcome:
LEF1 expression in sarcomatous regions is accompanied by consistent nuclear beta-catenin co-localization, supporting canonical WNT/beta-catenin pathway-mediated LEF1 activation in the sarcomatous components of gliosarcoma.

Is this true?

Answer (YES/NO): NO